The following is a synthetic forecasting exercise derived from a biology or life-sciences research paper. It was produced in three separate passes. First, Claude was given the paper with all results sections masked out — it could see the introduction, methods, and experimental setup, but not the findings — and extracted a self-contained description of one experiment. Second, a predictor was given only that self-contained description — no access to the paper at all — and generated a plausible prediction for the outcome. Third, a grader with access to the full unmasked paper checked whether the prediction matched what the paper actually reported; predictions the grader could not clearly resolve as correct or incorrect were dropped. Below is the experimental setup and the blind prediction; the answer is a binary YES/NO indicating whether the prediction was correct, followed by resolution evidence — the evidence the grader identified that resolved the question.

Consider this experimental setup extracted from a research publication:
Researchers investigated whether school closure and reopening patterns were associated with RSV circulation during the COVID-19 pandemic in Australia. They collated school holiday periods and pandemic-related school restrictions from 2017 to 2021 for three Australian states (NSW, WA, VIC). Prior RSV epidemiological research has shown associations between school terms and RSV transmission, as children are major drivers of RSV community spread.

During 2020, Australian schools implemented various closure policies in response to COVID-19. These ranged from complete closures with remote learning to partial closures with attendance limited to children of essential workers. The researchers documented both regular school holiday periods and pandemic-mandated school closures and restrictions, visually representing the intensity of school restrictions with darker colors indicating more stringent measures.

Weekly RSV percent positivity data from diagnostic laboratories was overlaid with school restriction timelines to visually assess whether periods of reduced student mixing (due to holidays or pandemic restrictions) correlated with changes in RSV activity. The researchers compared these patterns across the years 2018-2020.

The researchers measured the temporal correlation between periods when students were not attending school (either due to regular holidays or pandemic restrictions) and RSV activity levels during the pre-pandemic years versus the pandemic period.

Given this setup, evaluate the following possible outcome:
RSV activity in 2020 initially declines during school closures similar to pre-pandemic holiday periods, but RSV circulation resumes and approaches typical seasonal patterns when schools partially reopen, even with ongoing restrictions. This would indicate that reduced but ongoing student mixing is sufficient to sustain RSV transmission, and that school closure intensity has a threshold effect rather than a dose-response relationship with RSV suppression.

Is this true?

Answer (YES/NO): NO